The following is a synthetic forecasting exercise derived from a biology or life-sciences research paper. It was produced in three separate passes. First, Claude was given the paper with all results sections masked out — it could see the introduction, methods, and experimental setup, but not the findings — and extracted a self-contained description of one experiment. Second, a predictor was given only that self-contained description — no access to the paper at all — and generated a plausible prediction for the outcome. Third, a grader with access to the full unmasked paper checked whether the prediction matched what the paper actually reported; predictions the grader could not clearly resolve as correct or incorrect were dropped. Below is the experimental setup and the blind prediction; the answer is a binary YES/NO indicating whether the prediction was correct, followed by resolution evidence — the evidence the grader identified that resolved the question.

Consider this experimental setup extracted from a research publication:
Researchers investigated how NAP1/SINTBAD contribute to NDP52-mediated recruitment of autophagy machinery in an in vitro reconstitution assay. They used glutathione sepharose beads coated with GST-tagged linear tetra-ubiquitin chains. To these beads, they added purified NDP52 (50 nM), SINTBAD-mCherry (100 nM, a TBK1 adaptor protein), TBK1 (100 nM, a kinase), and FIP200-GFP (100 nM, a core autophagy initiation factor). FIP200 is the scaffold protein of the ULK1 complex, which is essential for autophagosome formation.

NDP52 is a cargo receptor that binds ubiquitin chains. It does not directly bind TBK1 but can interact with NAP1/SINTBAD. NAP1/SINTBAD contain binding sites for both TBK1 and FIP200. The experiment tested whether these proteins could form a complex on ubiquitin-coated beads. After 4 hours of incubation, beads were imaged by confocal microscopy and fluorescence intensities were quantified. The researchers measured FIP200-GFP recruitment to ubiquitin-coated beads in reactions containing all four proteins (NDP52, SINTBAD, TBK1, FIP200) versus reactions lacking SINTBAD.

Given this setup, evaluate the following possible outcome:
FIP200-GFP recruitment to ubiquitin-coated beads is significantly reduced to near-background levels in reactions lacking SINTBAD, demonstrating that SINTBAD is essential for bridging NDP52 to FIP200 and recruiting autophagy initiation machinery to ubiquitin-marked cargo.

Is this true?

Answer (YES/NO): NO